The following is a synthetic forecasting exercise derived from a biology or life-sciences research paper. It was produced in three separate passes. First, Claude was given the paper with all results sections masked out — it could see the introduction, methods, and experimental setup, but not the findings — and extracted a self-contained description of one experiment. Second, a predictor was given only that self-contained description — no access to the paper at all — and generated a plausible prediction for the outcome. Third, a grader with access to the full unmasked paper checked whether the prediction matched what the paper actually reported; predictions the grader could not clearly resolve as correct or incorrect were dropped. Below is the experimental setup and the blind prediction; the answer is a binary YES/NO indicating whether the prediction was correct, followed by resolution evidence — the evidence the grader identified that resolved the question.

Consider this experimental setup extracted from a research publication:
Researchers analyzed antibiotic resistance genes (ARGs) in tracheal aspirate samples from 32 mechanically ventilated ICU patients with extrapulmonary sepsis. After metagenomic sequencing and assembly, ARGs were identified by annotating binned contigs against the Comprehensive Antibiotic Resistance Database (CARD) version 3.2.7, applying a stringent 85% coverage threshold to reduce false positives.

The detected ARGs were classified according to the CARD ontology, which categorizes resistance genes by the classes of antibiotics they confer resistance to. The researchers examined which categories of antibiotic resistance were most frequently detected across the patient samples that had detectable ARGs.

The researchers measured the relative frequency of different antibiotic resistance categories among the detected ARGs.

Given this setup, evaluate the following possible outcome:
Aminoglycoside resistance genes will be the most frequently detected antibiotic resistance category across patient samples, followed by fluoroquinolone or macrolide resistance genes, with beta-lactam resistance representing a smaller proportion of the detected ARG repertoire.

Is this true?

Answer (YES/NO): NO